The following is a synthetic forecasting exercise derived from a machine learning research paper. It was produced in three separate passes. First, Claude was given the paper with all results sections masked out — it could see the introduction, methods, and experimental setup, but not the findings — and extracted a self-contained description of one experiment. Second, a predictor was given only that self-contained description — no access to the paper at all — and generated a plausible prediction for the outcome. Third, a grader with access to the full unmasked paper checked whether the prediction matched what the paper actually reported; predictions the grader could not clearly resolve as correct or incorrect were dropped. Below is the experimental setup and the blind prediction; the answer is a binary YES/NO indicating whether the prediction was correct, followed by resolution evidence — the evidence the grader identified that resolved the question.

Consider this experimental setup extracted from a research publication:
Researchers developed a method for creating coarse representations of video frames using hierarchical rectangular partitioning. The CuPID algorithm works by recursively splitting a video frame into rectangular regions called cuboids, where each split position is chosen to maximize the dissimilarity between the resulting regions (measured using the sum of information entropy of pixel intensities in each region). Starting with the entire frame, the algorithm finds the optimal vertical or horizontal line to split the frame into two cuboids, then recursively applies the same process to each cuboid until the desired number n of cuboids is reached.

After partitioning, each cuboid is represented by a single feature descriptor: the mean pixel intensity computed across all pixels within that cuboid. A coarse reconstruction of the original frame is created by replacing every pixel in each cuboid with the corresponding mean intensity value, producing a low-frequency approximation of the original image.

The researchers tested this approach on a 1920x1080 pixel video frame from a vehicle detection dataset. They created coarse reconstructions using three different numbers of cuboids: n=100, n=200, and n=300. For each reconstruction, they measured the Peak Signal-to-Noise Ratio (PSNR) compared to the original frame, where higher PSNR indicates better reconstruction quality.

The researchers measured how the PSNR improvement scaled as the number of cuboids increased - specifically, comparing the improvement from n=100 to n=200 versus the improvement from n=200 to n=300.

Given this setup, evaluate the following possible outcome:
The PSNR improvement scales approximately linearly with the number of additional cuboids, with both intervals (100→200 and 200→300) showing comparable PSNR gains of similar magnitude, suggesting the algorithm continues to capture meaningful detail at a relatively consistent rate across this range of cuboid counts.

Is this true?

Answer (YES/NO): YES